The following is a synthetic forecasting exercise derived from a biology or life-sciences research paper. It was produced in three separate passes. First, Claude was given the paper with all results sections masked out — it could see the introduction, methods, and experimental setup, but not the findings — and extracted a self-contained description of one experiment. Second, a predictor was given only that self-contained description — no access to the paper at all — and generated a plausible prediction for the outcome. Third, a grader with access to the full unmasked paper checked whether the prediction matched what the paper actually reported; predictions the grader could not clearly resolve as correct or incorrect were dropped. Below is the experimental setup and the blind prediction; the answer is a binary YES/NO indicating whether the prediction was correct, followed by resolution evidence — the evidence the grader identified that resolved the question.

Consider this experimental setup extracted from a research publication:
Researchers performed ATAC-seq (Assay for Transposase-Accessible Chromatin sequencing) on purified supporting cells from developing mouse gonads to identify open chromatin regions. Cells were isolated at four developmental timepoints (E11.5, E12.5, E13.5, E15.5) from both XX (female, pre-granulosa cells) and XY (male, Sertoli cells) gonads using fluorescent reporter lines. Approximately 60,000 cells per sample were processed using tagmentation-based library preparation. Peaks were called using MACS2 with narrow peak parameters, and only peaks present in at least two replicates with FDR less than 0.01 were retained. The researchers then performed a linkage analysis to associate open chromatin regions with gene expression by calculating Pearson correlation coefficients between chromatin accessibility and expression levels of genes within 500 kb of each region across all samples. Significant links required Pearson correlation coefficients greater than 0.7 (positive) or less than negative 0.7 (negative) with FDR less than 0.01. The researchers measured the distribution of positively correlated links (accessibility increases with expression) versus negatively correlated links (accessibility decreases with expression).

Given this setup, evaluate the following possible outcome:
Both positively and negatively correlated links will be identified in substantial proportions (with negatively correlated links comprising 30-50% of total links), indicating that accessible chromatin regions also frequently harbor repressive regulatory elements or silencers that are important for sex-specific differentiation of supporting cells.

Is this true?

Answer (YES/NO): YES